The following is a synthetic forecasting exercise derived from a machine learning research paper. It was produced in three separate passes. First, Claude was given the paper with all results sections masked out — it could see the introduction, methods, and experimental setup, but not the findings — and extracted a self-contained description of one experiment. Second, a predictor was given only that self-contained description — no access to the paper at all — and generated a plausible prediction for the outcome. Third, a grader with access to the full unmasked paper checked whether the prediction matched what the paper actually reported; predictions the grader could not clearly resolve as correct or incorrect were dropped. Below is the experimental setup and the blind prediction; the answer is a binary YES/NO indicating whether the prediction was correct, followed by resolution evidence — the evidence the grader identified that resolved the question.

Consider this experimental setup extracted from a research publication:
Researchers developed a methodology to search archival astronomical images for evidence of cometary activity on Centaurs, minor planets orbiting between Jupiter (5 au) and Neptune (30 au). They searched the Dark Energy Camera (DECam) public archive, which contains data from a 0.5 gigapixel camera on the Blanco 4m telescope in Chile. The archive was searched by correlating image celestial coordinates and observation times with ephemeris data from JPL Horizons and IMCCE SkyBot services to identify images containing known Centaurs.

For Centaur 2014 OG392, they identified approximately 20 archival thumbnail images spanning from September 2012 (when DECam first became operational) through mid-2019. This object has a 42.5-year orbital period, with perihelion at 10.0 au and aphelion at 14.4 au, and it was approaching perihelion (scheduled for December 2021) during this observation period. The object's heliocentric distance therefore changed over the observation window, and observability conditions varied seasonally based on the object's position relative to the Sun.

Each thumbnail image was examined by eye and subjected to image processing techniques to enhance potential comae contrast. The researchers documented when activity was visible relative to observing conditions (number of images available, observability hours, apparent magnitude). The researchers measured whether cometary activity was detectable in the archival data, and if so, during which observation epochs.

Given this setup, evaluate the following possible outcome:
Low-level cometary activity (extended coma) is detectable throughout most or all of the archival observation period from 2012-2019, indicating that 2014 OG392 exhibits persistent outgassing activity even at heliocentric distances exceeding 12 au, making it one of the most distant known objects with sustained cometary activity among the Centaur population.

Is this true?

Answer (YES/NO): NO